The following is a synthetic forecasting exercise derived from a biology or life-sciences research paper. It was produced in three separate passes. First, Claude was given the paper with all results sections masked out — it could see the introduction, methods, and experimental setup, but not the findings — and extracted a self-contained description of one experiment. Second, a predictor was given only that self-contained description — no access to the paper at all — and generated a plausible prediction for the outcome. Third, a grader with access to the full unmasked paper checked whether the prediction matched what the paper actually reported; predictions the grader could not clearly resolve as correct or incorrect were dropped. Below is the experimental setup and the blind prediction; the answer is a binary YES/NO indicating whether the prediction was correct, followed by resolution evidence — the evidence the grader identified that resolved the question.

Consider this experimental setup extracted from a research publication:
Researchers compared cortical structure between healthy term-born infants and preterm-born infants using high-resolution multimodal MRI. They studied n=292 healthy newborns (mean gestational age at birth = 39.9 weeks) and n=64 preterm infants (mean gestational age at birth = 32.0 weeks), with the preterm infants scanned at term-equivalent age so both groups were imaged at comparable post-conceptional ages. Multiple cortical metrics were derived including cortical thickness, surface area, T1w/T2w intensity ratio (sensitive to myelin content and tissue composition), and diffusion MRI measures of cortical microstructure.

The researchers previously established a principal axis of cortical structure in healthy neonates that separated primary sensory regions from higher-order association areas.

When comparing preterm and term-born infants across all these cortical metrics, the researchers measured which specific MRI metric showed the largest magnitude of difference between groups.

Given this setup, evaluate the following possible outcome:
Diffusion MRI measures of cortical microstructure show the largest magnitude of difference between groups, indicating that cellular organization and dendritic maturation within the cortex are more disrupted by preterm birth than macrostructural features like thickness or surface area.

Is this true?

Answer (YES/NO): NO